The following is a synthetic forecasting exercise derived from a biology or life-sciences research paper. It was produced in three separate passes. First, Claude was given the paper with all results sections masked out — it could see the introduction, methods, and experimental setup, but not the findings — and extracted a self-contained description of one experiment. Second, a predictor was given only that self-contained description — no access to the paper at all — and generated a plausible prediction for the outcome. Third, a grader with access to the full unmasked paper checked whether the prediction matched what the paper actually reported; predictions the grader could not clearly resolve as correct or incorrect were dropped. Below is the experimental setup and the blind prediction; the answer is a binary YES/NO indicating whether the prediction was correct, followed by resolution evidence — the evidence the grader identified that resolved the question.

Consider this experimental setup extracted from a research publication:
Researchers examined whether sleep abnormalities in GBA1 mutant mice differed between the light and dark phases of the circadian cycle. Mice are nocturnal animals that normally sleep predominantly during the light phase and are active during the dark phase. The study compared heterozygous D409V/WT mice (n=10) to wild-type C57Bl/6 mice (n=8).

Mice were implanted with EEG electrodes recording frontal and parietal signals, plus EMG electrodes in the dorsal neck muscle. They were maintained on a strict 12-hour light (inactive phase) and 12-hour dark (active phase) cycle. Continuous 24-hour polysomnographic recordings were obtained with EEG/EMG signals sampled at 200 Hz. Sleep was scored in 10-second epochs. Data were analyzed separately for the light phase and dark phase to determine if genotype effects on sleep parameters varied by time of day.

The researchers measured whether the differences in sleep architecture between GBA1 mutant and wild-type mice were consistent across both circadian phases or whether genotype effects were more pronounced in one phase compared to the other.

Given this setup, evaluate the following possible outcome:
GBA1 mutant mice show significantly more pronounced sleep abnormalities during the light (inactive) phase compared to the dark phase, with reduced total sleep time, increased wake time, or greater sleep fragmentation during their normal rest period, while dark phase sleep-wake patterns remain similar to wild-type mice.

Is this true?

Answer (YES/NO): NO